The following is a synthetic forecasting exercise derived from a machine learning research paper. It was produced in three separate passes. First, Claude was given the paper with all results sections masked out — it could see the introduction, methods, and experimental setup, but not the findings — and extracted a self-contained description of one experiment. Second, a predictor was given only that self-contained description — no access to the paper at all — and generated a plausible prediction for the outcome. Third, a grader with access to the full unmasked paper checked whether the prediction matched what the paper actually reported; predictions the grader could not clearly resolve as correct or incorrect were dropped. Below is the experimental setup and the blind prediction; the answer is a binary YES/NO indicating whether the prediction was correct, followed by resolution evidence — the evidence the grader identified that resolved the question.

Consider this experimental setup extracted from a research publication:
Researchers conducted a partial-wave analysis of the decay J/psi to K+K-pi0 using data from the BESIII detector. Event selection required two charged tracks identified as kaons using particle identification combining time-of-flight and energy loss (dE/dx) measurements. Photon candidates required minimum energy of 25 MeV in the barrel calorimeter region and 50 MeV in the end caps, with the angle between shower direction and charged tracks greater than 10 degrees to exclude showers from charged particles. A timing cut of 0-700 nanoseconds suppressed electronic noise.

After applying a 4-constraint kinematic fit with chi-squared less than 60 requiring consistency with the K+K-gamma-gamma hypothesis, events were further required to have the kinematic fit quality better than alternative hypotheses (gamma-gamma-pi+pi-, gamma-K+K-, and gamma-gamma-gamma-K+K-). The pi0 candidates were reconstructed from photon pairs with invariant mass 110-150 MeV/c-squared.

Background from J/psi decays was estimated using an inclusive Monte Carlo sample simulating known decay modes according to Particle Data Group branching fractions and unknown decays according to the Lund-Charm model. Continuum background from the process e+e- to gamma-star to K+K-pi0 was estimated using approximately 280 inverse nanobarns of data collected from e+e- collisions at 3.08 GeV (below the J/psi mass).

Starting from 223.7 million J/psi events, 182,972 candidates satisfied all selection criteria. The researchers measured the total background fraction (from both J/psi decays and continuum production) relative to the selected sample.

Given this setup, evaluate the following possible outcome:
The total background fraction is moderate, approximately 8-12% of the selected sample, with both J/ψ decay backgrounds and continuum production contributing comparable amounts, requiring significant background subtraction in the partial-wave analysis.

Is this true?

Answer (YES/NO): NO